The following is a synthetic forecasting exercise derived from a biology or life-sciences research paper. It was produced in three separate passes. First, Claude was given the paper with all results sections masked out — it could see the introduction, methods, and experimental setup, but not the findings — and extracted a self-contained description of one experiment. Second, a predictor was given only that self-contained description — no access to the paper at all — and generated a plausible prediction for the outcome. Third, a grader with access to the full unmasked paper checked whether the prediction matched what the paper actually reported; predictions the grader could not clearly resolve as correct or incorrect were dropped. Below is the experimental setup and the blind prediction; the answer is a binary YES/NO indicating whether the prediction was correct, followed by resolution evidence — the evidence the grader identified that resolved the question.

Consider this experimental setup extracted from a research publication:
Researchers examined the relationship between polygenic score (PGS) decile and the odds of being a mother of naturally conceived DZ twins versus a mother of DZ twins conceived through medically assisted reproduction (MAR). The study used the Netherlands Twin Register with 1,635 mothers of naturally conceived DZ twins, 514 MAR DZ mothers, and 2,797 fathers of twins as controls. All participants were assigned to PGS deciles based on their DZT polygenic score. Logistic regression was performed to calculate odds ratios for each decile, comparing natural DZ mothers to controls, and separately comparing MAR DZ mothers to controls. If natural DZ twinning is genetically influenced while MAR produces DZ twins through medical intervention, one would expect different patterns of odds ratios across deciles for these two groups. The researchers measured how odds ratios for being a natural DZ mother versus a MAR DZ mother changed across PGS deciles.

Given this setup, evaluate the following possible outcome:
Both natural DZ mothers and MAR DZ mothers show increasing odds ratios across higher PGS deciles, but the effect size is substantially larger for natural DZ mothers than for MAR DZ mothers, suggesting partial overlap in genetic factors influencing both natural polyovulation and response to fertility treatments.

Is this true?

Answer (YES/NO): NO